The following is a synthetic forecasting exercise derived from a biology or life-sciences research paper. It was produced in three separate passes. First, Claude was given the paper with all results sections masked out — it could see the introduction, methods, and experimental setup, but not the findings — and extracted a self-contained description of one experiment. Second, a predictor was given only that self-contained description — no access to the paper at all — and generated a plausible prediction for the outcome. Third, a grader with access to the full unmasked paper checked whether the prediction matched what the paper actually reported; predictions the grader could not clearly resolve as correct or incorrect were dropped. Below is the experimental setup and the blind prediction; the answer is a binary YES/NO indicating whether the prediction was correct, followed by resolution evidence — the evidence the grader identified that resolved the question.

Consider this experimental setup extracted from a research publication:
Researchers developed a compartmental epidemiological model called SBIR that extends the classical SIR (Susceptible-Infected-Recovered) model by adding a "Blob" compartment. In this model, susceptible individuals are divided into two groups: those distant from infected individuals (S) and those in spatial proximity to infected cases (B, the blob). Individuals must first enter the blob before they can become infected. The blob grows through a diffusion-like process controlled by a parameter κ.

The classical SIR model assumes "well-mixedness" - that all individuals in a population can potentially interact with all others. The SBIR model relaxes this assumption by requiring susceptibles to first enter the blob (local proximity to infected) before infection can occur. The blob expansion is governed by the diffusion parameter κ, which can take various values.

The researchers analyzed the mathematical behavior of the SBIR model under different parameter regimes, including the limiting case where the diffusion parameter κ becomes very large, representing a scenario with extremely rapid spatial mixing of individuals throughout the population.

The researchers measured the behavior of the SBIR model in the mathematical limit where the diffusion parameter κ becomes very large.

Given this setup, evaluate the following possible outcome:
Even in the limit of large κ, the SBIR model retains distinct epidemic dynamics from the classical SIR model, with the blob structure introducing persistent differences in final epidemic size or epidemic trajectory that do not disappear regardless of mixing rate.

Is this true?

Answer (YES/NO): NO